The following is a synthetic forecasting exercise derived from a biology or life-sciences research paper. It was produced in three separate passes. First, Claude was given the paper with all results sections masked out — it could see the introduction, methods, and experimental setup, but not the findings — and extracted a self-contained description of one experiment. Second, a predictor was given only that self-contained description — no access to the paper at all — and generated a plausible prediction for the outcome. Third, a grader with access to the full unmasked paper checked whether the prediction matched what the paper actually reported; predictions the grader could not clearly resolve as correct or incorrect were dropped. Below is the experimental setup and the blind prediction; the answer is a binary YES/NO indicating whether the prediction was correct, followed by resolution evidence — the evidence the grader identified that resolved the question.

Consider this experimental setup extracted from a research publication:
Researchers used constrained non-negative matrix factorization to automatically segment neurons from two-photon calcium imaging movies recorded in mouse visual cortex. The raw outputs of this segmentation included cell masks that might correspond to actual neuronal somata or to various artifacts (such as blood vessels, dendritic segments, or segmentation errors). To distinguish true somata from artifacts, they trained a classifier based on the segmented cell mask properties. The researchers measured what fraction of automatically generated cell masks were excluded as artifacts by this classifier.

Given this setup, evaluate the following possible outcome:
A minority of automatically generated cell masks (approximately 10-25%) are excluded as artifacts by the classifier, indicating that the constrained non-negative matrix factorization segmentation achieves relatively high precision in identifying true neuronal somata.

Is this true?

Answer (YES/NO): NO